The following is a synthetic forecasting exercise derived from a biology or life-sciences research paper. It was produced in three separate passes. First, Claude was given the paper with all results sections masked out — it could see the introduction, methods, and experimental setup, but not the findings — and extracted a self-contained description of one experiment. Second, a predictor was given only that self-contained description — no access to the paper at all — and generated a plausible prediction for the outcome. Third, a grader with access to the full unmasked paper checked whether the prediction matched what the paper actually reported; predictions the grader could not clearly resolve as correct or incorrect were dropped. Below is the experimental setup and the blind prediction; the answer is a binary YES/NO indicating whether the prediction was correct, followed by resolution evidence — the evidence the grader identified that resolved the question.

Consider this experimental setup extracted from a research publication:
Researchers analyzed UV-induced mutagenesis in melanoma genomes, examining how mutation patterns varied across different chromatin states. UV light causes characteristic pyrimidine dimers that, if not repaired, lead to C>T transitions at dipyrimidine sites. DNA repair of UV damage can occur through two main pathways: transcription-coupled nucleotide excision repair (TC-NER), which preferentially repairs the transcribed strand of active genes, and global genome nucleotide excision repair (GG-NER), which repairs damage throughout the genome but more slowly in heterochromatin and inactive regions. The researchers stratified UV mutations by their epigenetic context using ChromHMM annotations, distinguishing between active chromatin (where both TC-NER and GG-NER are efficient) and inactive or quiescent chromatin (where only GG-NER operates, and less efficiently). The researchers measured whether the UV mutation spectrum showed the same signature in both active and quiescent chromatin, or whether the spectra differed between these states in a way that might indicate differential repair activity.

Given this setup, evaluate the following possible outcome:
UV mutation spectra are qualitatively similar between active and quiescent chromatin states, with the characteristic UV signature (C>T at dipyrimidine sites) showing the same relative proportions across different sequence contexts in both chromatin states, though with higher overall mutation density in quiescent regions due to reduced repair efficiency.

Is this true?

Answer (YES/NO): NO